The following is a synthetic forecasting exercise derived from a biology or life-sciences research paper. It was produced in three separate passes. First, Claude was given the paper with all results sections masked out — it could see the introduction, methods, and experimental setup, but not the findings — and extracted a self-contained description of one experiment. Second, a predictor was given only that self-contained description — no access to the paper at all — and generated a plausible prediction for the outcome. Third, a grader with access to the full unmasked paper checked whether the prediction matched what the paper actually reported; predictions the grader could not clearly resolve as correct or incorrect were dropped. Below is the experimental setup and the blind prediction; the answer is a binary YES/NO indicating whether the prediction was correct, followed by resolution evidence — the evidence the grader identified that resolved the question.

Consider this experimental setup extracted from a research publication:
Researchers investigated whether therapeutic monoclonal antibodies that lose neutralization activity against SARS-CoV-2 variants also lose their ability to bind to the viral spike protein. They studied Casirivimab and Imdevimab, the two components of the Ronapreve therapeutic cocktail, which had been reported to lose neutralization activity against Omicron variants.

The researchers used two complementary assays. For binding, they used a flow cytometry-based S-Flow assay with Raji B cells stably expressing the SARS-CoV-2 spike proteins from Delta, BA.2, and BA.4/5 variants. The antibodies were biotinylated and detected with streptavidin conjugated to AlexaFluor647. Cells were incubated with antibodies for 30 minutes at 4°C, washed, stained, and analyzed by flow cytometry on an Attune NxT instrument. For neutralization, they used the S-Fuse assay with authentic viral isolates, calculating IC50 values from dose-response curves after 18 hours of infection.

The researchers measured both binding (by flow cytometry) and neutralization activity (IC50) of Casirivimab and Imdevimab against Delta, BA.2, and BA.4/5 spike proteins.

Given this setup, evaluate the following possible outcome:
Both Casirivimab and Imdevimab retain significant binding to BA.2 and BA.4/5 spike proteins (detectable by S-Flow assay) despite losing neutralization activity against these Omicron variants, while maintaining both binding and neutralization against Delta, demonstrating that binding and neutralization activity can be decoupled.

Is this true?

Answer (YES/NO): NO